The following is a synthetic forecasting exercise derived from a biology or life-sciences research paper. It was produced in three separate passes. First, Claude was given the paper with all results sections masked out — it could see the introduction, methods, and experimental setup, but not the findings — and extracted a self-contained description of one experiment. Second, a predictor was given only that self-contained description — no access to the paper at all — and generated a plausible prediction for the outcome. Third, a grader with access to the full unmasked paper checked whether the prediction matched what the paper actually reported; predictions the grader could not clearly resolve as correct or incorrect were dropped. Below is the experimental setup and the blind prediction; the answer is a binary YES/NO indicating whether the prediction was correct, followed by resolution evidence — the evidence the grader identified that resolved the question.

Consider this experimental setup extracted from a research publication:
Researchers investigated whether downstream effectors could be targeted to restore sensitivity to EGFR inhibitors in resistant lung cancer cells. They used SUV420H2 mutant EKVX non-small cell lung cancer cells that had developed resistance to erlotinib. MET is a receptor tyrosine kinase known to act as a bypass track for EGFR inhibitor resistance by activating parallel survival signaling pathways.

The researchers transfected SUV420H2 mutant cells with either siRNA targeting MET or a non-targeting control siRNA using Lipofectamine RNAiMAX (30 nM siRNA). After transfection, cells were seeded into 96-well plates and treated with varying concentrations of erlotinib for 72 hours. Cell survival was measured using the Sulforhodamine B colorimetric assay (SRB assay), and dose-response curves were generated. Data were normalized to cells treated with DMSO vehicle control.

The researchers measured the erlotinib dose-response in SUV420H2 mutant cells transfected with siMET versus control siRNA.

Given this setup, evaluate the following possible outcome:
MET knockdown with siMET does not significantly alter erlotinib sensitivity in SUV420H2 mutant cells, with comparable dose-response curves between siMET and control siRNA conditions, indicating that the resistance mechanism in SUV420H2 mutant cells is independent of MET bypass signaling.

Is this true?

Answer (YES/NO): NO